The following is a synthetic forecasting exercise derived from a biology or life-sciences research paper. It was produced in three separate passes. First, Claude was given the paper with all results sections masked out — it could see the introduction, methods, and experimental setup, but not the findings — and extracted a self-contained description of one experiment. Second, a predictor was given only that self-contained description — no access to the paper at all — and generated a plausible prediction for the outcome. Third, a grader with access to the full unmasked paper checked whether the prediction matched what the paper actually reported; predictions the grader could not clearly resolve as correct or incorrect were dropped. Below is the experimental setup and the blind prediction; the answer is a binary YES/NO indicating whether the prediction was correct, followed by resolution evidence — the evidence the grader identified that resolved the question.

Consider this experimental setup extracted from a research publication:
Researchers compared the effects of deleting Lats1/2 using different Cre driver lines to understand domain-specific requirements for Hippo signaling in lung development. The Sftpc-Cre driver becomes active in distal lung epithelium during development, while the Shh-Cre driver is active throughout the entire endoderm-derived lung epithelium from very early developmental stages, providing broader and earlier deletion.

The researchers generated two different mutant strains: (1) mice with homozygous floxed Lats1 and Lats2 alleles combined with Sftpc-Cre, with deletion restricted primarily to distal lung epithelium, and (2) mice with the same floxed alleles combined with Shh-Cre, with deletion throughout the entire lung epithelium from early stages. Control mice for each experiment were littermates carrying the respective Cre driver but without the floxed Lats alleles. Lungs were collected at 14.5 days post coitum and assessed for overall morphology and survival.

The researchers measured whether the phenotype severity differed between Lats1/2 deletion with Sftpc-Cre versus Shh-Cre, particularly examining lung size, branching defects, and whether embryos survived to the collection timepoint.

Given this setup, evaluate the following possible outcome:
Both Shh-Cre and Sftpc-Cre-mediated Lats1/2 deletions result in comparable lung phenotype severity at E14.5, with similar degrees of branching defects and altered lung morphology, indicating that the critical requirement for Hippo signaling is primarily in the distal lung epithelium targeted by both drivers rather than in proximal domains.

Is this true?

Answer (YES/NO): NO